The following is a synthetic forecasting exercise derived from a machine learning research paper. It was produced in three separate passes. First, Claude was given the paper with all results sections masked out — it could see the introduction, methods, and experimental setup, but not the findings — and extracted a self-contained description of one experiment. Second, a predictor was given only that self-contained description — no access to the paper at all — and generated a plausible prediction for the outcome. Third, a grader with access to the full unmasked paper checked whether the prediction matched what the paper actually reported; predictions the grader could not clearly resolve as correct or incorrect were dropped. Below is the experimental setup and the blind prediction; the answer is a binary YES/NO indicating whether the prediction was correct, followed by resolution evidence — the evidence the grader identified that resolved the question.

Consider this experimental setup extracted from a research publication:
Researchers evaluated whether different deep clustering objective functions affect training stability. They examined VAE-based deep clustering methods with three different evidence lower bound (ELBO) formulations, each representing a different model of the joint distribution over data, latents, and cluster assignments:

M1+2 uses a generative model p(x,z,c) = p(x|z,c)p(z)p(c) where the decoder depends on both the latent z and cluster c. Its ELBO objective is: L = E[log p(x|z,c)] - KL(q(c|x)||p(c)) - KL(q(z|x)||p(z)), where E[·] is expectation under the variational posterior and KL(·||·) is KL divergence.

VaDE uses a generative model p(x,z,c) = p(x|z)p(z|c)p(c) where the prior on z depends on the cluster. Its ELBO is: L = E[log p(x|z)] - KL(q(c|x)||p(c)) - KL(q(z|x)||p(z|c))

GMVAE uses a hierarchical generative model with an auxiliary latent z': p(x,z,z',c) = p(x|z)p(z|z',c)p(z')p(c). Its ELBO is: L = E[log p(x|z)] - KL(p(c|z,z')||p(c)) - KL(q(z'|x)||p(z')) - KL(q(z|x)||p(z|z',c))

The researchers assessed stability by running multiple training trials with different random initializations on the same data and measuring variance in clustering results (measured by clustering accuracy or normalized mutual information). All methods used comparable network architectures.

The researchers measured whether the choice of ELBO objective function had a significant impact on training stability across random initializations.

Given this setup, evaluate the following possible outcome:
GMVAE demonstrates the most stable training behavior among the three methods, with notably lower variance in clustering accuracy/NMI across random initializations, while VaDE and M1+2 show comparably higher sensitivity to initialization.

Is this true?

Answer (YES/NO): NO